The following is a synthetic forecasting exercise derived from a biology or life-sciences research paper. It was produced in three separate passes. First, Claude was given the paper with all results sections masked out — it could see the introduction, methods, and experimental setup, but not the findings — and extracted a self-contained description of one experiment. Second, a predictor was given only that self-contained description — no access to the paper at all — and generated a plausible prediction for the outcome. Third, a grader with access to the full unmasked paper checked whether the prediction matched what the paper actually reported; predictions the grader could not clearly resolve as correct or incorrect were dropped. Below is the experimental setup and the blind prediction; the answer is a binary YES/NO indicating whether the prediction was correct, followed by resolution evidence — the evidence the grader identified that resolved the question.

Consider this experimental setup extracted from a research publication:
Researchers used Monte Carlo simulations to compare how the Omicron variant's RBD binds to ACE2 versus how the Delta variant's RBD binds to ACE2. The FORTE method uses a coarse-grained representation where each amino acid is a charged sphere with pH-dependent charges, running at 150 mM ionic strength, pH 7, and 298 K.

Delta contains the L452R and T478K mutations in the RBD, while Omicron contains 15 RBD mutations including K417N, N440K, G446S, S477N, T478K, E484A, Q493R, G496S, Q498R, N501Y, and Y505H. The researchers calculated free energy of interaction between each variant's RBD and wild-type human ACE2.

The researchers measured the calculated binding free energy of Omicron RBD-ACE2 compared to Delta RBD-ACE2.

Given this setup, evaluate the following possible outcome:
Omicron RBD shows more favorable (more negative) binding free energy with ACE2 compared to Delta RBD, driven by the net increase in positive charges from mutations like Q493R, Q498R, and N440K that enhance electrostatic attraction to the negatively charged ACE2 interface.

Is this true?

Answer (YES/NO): YES